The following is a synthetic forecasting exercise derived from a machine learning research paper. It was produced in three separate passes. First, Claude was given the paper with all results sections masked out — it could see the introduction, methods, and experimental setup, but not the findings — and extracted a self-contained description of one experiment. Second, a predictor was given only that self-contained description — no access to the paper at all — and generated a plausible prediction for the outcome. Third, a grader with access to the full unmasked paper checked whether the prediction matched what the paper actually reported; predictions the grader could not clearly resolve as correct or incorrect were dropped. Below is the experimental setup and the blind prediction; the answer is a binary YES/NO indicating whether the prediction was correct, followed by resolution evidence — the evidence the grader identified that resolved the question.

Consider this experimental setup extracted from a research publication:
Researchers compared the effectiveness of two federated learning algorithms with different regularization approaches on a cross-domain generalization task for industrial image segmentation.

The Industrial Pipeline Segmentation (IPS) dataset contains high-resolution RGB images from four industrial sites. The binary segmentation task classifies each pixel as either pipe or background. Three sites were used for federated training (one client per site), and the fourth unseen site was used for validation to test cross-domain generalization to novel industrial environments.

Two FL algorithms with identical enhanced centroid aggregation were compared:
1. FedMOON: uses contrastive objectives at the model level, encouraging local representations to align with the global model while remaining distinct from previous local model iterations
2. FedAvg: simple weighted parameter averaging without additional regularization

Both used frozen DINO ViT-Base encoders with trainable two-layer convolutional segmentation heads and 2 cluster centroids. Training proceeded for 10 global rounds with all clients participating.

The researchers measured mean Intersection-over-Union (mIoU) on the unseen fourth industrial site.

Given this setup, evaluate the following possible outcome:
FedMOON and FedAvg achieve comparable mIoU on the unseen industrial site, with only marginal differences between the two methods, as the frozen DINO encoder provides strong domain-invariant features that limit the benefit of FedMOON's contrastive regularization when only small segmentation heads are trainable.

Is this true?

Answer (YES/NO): YES